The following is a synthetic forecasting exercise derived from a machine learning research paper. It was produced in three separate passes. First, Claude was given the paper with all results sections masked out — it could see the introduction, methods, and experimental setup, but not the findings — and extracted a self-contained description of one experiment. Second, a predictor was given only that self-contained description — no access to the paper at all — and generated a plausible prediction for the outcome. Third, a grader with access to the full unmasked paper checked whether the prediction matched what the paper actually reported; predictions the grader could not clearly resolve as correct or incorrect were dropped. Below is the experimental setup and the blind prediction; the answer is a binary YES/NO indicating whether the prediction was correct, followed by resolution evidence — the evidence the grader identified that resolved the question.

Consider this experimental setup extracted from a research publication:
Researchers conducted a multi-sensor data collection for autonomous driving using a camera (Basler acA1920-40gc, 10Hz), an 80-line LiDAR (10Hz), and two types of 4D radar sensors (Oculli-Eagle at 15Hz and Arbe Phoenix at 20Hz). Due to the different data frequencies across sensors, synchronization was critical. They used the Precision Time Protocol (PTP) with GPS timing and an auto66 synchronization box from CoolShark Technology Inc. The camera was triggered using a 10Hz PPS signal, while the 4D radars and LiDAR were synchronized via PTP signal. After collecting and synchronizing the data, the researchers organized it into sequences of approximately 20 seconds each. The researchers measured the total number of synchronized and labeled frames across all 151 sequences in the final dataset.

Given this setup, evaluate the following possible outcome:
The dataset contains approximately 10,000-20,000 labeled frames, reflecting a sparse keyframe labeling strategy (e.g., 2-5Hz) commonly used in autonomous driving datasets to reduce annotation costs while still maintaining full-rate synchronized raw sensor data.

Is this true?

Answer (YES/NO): YES